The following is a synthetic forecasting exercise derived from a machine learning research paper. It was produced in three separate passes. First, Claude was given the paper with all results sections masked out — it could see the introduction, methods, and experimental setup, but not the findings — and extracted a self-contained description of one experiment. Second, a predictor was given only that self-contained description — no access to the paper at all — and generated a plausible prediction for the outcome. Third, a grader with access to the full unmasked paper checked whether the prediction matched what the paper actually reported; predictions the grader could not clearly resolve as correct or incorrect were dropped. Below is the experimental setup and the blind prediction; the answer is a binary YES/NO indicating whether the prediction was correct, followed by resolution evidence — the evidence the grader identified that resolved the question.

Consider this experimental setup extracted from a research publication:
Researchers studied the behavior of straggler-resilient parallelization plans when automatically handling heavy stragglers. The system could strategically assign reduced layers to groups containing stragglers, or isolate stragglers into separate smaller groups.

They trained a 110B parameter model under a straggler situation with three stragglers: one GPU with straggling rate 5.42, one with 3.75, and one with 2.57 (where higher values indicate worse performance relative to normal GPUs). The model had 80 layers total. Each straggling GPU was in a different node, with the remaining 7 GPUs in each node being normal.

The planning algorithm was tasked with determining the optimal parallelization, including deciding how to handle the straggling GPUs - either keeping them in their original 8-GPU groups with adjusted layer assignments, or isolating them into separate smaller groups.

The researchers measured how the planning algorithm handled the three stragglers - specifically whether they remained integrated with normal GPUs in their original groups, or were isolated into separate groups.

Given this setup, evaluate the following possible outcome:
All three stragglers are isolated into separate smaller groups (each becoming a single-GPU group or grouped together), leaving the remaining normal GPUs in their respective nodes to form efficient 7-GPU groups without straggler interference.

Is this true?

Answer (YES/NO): NO